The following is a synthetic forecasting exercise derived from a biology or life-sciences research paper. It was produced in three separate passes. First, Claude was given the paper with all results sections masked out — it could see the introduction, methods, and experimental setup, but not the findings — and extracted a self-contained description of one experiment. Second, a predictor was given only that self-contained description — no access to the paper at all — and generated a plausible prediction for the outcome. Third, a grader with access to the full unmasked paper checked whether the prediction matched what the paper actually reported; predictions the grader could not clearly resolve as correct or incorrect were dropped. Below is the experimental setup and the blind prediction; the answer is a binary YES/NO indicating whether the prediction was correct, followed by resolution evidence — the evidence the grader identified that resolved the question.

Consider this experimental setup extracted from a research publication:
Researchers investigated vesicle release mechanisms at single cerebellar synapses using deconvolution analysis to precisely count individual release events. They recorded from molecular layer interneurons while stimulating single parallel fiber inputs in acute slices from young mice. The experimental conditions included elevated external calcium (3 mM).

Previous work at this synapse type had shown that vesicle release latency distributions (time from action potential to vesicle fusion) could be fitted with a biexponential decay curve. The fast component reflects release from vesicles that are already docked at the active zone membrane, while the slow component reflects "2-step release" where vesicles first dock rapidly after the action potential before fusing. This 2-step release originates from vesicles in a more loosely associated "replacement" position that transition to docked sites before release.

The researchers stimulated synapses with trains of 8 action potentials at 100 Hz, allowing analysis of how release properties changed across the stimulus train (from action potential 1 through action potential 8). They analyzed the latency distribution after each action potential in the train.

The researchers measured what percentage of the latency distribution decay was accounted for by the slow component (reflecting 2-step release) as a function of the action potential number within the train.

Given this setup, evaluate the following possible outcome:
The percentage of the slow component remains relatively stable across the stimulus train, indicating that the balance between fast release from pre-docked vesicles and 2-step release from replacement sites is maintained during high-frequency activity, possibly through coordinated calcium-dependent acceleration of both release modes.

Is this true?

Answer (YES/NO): NO